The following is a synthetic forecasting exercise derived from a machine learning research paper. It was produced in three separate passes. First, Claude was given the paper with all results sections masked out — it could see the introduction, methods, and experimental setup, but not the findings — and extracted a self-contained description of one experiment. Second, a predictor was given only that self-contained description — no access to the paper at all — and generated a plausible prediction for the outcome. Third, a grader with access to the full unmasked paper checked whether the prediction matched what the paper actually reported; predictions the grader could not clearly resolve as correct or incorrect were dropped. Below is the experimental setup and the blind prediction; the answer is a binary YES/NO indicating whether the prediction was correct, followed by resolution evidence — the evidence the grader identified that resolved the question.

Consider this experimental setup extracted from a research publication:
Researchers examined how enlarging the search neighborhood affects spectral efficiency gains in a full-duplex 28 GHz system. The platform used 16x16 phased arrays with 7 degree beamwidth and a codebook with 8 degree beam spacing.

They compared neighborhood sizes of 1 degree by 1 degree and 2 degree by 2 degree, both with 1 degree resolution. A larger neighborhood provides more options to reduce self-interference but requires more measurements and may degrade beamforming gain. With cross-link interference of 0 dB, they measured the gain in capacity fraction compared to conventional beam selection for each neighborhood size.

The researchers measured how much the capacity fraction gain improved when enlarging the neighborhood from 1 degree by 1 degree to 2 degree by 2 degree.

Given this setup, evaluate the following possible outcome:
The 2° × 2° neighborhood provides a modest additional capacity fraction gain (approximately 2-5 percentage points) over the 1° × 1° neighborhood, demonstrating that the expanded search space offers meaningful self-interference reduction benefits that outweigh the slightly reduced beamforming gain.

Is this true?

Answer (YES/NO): NO